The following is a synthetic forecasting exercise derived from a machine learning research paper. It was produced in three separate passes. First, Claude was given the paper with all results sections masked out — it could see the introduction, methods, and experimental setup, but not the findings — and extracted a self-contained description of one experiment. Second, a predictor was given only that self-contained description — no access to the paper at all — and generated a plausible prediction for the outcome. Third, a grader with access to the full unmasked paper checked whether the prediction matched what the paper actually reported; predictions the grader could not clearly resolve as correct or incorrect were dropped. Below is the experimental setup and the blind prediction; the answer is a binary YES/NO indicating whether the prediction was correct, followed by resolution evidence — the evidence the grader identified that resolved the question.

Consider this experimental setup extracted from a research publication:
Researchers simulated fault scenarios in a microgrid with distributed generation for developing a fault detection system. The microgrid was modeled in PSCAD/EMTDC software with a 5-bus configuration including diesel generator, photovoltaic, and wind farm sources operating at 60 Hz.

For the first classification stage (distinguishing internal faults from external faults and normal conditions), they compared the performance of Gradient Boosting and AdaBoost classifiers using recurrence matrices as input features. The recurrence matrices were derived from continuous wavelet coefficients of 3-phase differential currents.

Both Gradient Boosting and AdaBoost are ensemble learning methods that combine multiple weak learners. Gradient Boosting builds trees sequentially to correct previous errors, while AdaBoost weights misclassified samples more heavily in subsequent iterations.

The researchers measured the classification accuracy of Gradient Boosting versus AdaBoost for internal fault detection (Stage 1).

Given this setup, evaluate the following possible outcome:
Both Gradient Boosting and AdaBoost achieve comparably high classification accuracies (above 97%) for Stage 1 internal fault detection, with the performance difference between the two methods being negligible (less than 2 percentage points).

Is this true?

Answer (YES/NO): YES